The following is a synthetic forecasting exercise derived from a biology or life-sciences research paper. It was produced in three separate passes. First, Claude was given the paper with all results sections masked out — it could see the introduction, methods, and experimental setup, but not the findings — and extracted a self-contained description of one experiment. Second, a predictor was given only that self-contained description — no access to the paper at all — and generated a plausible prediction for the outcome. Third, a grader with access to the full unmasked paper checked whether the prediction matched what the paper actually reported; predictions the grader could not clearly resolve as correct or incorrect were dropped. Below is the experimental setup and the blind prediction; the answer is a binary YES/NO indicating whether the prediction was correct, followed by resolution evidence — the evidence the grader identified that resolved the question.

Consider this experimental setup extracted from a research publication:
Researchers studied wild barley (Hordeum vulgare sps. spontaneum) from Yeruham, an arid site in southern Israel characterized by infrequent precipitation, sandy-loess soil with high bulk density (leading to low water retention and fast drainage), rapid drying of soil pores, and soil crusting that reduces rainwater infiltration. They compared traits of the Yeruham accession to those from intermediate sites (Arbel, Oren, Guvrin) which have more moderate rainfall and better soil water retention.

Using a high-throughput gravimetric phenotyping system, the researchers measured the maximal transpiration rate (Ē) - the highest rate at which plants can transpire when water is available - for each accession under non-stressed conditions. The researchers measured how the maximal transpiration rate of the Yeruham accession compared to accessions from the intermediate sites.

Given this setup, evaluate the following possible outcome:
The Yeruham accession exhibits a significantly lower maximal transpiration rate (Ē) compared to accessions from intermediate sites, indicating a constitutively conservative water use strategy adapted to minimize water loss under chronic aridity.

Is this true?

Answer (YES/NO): NO